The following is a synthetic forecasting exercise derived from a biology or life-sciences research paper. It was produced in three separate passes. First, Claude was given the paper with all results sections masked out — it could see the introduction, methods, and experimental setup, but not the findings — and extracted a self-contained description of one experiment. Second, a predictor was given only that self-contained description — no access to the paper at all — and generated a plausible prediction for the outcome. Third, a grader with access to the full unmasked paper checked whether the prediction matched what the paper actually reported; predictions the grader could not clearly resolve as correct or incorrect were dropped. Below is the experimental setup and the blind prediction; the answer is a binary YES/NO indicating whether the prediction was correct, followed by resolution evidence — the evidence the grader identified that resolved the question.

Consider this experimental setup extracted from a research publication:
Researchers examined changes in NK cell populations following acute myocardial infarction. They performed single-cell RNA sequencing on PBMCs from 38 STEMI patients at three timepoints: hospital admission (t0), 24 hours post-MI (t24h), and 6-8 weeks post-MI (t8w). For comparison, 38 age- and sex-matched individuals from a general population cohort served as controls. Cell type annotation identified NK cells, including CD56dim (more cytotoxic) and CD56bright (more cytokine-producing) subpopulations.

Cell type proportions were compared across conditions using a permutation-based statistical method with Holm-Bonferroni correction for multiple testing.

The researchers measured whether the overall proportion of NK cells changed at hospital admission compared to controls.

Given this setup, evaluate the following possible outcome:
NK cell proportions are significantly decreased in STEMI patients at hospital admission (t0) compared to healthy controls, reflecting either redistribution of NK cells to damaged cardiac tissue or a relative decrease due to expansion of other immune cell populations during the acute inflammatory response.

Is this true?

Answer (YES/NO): YES